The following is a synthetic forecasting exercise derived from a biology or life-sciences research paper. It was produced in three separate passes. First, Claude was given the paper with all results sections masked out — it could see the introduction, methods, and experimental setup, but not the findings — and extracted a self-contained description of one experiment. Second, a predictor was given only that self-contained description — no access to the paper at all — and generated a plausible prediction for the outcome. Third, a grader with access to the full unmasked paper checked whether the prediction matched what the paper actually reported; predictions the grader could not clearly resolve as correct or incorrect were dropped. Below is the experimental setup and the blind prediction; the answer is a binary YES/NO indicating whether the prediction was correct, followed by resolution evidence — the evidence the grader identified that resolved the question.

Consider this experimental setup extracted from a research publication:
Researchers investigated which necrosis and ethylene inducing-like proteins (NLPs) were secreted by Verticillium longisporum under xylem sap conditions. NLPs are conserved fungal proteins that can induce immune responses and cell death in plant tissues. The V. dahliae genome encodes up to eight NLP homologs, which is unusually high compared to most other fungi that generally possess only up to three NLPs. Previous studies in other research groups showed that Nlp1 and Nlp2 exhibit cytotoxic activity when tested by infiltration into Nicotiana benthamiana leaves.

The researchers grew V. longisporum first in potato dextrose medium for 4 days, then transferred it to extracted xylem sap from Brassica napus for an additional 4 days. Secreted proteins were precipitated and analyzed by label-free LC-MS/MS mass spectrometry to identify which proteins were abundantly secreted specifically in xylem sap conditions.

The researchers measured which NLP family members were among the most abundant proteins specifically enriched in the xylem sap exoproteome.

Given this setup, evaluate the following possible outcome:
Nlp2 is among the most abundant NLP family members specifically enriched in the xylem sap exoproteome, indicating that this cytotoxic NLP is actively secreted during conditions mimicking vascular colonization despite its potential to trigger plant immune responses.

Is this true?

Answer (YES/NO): YES